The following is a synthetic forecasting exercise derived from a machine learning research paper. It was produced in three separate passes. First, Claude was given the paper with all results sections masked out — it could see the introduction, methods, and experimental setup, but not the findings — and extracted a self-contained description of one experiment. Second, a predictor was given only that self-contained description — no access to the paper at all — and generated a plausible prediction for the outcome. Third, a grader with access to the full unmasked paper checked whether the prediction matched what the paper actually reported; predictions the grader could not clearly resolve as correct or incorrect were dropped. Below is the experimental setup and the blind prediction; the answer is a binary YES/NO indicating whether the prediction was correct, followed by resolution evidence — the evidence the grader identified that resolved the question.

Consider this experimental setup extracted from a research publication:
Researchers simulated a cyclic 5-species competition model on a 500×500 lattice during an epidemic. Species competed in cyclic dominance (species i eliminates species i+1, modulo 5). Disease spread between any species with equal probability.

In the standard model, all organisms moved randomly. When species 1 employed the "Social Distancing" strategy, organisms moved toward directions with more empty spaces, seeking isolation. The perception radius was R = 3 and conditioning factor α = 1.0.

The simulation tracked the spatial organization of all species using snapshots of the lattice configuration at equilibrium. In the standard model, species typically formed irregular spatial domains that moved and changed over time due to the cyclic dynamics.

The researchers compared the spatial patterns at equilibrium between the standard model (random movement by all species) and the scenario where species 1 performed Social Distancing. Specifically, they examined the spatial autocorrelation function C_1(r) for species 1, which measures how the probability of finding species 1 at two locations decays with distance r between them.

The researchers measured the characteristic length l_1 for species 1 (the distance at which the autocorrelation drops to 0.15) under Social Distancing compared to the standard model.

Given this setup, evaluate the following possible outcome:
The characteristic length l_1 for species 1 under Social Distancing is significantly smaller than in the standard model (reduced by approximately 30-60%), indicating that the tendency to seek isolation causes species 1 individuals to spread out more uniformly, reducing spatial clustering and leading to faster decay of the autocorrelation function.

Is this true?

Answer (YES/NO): NO